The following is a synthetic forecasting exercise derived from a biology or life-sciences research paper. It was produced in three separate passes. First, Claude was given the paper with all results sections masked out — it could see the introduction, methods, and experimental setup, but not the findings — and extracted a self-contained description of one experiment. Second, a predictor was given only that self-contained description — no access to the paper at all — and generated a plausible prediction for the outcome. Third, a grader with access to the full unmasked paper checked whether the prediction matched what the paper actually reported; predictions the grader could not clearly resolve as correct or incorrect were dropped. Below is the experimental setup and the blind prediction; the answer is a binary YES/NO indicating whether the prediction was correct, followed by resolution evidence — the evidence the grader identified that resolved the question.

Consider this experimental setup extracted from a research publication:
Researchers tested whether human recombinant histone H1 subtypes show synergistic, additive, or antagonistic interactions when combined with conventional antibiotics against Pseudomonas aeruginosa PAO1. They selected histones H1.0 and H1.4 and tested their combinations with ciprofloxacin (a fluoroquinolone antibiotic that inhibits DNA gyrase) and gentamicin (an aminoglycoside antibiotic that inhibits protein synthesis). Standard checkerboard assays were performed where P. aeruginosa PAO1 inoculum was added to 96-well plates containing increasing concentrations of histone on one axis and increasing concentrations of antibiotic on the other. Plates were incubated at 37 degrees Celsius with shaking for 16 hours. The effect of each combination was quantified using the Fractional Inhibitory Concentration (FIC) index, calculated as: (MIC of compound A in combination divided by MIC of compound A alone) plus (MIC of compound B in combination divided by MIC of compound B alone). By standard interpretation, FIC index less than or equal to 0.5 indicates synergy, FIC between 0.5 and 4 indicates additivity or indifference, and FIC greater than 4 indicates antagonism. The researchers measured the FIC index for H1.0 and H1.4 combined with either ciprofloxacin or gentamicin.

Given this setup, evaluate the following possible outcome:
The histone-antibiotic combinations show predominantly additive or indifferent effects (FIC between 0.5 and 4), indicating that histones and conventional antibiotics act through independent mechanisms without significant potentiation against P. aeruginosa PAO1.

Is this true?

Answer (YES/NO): NO